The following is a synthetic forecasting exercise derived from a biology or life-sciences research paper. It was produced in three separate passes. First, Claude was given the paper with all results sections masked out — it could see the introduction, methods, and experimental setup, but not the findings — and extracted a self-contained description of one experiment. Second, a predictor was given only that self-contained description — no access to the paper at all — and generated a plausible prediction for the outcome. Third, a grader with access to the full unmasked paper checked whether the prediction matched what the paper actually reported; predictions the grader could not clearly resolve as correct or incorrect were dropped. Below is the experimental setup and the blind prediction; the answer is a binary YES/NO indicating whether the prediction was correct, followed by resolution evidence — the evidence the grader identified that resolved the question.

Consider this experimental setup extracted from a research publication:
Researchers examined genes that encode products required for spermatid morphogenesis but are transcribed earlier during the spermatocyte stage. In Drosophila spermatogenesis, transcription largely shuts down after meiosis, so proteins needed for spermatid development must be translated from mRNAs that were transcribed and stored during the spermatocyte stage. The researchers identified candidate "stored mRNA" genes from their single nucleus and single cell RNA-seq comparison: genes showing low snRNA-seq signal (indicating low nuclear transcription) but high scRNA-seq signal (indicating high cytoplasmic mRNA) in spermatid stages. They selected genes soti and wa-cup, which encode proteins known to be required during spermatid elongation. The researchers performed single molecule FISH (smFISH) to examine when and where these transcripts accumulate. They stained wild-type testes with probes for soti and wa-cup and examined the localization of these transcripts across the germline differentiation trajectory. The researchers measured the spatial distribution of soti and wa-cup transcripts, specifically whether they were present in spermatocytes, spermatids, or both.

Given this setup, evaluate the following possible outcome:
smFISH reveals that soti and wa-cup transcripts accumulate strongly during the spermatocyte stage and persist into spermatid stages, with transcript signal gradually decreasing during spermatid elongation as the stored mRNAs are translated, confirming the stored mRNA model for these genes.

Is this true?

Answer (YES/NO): NO